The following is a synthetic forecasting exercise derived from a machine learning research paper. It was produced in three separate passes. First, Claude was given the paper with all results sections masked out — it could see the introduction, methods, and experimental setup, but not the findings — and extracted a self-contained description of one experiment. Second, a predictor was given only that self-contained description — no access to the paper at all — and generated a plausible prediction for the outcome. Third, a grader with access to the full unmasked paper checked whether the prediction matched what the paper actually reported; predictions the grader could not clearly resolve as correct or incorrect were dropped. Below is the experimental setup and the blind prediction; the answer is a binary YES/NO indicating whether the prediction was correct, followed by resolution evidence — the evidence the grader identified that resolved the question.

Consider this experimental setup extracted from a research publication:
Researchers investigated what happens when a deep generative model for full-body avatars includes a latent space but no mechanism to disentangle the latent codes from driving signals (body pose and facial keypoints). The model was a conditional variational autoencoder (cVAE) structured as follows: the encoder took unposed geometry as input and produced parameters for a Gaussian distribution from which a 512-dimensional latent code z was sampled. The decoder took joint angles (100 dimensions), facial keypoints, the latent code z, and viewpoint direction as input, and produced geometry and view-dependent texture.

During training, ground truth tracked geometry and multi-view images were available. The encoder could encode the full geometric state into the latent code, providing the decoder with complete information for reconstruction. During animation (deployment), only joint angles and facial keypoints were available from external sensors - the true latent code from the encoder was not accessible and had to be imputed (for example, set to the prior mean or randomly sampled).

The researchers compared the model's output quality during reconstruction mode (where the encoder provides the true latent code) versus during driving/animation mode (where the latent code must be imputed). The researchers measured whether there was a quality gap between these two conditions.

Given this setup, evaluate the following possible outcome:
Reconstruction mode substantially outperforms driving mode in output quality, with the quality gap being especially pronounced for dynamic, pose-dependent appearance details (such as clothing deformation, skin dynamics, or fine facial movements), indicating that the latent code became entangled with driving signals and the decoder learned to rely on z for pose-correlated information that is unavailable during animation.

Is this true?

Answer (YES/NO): YES